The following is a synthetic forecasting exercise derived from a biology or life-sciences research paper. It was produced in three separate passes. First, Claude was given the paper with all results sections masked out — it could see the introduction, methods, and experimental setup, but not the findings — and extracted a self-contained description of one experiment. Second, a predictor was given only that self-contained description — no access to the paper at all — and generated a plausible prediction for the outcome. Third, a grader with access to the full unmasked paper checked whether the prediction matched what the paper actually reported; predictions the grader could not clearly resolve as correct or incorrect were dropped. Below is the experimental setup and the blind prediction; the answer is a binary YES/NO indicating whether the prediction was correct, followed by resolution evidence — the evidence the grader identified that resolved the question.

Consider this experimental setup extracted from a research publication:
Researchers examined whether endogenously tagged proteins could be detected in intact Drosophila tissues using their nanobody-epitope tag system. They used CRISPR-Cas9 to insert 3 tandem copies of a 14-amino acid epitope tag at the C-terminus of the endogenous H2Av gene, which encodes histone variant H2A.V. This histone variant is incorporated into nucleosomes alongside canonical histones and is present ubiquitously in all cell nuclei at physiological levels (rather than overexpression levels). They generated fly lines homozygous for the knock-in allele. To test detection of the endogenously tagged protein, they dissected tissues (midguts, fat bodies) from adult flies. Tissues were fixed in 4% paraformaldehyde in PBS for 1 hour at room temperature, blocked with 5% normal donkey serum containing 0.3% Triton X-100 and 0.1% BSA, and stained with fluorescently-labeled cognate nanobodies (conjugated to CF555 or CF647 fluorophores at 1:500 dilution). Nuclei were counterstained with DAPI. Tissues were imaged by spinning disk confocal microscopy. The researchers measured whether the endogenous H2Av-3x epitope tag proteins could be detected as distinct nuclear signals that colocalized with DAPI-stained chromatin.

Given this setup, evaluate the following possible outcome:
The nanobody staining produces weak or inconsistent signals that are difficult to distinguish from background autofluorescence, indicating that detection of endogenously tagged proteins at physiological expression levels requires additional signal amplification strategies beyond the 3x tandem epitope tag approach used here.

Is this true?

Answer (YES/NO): NO